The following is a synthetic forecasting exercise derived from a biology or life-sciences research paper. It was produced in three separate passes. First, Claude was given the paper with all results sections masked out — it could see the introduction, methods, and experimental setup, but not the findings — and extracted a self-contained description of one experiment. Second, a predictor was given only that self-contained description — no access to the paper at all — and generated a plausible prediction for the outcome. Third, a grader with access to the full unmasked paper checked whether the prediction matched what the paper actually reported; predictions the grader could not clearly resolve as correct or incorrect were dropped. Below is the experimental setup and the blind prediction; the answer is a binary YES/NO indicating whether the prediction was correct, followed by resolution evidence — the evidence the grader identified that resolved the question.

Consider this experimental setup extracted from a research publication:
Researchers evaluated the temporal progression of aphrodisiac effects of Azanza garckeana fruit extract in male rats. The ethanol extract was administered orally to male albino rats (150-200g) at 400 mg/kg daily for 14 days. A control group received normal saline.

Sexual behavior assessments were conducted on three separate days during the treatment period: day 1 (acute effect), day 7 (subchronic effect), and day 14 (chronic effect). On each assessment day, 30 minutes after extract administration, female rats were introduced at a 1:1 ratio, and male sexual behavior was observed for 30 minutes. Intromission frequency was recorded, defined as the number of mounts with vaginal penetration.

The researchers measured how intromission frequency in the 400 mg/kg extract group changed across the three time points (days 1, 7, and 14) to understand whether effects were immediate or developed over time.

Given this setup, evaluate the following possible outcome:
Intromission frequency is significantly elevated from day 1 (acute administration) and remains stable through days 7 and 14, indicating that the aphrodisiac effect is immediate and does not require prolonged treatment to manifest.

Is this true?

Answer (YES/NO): NO